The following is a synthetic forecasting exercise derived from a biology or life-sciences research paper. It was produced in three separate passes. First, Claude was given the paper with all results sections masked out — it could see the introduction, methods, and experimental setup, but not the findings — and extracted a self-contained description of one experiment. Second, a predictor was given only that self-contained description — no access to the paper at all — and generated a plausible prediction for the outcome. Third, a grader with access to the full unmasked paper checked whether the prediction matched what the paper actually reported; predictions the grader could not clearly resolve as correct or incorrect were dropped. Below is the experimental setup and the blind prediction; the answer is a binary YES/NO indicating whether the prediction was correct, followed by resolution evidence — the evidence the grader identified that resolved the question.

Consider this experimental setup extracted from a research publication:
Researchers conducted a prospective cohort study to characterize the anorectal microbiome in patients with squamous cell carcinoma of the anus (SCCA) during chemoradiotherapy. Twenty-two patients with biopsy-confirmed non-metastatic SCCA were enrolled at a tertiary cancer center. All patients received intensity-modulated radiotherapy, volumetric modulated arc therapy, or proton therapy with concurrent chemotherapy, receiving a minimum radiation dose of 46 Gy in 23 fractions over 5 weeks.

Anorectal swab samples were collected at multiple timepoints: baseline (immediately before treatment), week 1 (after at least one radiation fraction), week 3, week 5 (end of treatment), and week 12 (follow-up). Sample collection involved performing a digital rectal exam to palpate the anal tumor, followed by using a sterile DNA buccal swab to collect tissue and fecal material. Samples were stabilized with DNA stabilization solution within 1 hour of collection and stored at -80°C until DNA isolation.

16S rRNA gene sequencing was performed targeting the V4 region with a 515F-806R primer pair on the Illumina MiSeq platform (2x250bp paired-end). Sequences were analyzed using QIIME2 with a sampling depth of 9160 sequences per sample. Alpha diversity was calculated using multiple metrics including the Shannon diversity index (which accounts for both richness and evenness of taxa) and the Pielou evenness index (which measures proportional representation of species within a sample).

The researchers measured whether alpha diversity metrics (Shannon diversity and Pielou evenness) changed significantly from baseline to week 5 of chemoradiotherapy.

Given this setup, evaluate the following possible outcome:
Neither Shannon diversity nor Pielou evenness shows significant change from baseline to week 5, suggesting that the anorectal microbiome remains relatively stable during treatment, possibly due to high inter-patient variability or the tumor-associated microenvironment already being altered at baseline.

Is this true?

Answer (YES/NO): YES